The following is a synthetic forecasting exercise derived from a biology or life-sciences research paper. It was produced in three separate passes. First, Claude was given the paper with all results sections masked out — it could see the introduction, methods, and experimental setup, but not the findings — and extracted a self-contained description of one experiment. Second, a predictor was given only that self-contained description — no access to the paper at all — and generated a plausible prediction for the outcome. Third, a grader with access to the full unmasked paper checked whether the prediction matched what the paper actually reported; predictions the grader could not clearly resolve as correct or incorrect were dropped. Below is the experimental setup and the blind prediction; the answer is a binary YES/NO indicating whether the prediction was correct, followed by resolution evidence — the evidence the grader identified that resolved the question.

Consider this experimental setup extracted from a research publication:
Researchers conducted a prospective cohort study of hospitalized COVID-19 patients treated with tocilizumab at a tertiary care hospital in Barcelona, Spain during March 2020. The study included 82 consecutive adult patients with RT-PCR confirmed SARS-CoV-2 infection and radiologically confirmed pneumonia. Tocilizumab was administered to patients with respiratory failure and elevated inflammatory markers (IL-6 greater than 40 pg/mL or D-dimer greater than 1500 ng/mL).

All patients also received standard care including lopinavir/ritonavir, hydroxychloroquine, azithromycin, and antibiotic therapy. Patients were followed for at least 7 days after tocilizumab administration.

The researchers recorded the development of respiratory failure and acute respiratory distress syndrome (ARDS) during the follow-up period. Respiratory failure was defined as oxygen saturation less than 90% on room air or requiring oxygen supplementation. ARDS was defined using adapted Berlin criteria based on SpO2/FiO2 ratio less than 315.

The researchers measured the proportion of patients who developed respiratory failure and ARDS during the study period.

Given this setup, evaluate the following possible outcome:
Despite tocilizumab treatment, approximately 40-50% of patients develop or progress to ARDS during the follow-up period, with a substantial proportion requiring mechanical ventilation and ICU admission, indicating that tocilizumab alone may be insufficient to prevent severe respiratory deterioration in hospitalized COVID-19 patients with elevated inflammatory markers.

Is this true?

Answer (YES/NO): NO